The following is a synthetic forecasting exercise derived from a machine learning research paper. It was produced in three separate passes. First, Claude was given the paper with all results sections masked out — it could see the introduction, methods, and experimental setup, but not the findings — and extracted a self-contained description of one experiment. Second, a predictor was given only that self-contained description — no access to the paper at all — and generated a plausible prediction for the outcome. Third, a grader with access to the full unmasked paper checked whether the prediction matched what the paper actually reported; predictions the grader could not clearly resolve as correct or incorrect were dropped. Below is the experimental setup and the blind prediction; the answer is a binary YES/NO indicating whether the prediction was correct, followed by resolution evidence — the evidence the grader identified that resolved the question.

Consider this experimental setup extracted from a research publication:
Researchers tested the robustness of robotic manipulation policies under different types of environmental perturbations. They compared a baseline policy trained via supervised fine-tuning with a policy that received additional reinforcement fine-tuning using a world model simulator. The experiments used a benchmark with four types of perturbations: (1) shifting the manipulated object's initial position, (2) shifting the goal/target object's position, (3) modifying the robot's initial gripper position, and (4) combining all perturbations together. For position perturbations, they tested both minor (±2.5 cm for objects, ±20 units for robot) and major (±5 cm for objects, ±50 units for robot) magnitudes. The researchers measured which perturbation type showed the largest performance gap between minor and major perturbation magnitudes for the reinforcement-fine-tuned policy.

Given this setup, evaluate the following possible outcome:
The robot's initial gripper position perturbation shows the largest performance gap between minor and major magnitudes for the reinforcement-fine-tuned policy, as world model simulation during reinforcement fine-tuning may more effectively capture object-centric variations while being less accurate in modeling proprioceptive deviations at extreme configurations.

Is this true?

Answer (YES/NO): NO